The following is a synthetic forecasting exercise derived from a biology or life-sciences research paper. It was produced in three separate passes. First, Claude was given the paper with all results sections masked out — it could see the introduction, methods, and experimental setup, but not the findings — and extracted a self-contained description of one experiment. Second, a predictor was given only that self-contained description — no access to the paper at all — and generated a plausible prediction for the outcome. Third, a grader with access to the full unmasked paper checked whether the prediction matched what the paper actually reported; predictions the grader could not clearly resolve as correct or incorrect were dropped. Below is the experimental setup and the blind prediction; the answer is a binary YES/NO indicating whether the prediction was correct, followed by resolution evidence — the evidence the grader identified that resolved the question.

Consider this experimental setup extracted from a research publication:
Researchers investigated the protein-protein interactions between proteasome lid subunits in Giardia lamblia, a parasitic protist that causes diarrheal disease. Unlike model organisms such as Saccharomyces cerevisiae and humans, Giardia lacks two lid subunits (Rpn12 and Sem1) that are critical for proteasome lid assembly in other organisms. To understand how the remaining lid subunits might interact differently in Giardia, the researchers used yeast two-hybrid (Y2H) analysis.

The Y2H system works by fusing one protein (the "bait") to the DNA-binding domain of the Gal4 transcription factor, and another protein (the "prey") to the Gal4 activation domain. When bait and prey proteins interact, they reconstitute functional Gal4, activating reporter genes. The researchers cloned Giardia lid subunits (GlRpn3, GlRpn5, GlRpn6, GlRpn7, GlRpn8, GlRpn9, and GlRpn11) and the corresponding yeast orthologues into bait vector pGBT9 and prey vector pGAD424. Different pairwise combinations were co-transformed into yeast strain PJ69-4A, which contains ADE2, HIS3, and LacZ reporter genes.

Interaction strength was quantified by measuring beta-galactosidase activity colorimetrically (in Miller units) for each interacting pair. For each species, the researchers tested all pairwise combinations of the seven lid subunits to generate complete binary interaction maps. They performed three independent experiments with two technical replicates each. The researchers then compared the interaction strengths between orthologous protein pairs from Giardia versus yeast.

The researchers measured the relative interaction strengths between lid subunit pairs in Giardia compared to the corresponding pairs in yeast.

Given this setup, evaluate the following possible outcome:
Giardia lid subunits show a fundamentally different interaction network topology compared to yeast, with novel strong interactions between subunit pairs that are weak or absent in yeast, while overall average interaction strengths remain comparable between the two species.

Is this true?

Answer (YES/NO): NO